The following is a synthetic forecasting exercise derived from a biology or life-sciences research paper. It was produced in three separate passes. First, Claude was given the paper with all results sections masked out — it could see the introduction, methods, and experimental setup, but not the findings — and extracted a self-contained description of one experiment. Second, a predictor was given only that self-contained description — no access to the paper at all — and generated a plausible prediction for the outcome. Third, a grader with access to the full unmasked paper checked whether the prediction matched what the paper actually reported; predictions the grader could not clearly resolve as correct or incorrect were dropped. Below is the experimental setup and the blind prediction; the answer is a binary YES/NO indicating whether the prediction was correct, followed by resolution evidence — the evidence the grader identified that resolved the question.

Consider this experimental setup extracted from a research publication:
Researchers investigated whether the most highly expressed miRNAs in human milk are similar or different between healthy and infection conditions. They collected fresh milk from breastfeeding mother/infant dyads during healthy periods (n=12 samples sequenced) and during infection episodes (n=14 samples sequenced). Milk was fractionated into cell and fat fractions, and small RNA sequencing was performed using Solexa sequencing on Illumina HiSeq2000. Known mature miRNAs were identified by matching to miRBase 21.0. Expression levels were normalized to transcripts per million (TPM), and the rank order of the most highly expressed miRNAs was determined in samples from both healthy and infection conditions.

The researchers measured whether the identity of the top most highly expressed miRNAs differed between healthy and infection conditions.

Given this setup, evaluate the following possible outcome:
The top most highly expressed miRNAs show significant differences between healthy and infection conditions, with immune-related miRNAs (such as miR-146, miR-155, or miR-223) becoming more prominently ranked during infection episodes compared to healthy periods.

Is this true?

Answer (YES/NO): NO